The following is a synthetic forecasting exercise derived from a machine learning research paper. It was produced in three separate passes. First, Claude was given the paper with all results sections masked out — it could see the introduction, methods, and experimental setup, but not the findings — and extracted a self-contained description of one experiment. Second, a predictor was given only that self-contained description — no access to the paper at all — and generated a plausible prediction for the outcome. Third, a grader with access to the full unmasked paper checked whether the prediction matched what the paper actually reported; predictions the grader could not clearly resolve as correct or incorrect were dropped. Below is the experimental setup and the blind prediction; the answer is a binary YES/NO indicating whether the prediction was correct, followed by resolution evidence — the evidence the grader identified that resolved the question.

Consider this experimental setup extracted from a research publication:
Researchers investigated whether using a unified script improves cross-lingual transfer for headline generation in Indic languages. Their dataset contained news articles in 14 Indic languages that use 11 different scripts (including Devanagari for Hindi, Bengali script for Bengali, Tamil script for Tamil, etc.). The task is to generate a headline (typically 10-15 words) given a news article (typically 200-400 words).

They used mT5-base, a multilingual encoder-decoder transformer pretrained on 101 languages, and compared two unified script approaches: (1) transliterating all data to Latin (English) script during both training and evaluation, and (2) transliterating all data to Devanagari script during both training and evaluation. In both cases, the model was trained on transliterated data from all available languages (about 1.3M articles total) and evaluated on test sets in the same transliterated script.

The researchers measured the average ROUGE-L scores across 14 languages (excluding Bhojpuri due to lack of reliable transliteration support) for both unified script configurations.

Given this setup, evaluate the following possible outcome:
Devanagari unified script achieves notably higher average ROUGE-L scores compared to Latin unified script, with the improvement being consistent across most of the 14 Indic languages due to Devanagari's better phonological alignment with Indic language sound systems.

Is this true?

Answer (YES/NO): NO